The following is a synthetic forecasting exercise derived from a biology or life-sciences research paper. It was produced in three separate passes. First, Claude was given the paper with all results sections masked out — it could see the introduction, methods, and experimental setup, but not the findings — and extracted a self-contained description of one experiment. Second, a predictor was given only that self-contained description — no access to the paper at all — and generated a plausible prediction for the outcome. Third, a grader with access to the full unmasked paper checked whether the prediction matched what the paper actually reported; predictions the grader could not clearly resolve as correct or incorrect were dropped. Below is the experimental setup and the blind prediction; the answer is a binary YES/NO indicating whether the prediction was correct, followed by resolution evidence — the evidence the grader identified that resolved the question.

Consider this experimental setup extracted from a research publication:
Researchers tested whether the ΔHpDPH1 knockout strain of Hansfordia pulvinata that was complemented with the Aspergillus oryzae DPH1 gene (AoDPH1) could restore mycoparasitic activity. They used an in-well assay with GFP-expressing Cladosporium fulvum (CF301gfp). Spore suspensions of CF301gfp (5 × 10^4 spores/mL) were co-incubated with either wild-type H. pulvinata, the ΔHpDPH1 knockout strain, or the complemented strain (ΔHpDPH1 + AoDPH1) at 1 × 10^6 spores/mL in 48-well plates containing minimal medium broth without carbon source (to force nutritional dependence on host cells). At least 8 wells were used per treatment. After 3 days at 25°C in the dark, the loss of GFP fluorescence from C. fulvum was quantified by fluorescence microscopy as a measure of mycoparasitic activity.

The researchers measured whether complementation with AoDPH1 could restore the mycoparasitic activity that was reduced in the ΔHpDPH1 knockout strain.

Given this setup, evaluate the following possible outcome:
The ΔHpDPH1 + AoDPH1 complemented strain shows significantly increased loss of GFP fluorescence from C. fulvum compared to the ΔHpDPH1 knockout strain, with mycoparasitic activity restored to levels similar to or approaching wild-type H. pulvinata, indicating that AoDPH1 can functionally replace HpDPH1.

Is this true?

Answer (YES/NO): NO